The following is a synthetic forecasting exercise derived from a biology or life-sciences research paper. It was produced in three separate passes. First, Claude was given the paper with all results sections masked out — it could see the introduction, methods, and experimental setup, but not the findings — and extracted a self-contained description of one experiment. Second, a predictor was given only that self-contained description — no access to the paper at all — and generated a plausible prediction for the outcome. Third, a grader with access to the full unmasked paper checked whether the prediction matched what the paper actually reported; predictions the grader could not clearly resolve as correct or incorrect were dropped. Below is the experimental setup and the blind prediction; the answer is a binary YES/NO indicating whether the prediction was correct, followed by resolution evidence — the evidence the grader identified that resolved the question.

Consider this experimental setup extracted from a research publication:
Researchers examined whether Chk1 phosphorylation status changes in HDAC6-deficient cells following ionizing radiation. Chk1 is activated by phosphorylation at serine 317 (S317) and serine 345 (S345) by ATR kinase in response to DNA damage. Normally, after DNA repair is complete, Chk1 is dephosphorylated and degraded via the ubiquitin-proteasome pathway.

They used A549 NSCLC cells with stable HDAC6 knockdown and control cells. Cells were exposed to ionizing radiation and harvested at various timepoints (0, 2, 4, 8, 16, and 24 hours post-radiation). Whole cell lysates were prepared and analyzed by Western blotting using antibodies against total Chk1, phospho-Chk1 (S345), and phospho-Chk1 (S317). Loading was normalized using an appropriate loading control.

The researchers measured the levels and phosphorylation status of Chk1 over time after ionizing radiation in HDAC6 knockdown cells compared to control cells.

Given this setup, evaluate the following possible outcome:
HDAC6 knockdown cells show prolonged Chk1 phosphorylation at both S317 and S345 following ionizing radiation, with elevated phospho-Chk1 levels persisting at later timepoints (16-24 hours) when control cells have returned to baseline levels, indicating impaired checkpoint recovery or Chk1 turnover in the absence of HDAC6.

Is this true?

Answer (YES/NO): YES